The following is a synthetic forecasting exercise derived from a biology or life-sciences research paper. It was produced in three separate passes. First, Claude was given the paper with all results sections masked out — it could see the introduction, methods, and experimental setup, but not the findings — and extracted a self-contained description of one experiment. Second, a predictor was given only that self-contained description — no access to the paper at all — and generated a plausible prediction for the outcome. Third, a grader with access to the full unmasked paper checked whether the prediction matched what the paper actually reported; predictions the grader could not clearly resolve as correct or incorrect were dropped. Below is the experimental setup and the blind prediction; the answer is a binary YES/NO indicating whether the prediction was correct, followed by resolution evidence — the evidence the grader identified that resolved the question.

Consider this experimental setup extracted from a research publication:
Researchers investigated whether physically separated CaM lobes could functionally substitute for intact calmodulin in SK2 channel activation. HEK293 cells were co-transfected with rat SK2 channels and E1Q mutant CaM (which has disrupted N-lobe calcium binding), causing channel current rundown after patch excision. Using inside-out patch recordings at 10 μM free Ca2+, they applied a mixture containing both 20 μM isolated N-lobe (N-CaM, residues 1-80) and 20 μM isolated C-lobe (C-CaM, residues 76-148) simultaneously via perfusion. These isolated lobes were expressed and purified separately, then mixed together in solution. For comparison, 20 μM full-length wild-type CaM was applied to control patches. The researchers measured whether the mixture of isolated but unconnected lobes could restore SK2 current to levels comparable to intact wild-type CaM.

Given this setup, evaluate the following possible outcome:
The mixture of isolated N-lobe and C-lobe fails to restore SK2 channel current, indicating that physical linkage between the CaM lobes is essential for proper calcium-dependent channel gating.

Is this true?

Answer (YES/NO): YES